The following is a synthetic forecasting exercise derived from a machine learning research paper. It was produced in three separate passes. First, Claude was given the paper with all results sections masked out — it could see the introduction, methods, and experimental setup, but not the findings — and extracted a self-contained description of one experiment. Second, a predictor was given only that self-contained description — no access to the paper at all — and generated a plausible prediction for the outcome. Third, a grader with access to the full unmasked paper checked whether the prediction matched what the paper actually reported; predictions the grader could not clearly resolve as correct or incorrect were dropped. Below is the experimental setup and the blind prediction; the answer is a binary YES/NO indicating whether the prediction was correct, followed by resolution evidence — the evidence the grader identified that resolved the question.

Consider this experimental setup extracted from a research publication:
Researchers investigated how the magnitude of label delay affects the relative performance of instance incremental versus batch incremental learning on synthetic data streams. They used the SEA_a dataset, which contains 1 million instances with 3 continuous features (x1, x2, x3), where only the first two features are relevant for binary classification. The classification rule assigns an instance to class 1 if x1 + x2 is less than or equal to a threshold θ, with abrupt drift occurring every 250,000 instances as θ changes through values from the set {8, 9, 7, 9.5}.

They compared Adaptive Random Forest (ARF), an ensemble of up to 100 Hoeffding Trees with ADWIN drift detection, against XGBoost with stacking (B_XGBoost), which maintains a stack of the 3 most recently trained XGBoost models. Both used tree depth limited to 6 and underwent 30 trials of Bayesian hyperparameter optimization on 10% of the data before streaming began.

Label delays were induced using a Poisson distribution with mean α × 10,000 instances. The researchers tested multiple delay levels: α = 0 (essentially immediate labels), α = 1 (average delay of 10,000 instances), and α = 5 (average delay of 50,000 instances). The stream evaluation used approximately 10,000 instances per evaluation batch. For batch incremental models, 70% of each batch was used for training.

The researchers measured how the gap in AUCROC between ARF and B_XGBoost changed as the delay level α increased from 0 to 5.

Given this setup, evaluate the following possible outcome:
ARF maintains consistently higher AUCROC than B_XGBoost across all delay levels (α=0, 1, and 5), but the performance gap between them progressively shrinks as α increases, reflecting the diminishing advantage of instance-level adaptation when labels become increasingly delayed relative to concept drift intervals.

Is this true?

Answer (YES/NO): NO